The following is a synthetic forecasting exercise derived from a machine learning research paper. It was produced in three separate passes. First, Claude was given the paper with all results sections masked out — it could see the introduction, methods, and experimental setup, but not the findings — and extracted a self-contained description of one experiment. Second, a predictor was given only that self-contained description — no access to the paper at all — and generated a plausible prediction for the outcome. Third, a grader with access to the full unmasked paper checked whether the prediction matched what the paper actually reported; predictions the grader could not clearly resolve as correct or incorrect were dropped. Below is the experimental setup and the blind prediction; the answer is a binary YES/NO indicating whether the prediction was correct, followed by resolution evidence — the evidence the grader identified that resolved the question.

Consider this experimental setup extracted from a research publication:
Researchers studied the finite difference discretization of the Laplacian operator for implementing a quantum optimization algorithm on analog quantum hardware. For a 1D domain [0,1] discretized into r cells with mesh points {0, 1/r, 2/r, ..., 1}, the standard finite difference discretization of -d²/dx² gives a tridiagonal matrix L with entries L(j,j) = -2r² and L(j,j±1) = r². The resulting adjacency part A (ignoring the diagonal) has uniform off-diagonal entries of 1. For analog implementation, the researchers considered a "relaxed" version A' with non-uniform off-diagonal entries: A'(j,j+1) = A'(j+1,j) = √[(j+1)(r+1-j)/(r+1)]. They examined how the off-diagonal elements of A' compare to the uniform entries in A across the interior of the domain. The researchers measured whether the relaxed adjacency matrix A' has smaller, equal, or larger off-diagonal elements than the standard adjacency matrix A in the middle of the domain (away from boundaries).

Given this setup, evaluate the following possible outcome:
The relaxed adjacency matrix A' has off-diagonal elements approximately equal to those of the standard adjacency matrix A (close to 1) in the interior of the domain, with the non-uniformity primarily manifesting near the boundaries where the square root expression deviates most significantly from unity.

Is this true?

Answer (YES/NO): NO